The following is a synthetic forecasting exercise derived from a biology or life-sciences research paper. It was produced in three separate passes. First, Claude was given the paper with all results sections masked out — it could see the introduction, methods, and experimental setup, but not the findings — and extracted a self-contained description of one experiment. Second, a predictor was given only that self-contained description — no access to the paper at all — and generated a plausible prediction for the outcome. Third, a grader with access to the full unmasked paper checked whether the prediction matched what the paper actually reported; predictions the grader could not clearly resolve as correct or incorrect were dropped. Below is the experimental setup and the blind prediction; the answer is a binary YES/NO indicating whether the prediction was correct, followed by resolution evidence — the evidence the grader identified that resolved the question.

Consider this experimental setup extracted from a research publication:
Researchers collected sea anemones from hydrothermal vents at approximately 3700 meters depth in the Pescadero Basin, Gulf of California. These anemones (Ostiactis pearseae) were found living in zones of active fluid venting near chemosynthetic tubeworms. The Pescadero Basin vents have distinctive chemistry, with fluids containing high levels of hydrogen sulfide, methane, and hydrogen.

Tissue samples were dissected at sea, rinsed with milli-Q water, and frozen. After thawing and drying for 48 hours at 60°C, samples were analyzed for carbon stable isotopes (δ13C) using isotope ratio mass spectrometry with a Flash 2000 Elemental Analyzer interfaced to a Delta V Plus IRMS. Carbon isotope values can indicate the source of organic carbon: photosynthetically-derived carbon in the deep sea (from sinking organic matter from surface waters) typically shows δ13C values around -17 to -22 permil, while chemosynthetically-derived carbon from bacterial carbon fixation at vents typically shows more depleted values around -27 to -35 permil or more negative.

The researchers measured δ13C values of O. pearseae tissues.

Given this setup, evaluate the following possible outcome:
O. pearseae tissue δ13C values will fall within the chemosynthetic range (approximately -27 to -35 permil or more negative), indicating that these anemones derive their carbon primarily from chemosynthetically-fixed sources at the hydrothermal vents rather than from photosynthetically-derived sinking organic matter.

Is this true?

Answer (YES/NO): YES